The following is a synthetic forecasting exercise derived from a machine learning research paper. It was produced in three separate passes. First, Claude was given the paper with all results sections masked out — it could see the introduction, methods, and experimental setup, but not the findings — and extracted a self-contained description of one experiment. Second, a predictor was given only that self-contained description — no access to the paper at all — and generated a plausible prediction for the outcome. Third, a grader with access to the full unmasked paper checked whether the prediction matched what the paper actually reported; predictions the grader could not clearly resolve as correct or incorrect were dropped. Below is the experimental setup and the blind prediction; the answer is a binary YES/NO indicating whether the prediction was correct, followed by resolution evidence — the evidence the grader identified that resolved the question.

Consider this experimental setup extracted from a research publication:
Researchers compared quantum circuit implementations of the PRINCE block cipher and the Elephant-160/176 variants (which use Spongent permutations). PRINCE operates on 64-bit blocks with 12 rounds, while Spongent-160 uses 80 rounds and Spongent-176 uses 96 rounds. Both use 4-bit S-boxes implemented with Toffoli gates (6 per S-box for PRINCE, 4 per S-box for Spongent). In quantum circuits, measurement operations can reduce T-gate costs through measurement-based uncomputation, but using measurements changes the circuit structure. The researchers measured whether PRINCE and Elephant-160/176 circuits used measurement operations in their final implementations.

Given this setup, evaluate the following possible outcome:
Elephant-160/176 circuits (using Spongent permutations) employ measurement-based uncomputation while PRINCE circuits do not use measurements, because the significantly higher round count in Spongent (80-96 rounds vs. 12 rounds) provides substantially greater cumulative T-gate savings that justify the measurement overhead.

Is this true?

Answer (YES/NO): NO